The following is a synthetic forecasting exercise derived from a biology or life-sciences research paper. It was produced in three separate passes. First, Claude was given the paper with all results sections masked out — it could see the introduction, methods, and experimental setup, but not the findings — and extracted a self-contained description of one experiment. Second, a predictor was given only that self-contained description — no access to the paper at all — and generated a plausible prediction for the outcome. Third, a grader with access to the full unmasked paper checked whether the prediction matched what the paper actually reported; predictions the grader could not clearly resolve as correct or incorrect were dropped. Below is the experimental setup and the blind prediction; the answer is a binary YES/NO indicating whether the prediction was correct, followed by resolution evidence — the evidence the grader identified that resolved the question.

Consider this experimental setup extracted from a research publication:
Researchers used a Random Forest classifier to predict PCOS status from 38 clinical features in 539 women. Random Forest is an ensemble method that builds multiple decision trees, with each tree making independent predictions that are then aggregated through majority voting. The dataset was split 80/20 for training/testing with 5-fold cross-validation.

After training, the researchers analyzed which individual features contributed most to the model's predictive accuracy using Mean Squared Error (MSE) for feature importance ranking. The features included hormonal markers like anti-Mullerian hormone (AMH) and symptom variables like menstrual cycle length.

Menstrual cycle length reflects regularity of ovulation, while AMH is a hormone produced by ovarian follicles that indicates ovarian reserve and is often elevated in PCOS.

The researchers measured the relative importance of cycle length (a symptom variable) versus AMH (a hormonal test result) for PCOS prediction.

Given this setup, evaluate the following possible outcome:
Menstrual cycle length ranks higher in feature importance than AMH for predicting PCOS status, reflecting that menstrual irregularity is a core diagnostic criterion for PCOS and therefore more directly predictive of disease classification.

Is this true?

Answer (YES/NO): YES